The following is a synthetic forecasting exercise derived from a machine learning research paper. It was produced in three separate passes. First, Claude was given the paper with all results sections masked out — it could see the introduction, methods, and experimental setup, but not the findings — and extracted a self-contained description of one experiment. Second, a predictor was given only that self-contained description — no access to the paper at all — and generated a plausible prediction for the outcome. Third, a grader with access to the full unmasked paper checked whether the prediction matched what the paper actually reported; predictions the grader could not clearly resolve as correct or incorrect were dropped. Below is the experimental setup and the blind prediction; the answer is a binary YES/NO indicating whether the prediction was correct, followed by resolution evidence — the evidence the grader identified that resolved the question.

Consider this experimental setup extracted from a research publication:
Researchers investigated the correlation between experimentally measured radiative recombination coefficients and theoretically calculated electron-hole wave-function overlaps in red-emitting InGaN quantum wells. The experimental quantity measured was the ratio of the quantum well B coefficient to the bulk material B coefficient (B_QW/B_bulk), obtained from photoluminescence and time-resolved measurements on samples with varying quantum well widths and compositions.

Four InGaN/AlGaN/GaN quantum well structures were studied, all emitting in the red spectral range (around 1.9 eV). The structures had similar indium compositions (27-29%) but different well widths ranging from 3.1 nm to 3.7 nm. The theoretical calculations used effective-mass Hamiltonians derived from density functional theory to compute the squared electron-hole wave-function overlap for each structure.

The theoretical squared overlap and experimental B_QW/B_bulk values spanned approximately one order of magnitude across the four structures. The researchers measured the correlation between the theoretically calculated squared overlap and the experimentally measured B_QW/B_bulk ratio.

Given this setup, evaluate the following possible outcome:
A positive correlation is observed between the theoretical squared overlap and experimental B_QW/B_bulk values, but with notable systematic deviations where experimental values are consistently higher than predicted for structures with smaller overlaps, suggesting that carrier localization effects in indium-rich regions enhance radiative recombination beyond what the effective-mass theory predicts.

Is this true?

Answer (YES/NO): NO